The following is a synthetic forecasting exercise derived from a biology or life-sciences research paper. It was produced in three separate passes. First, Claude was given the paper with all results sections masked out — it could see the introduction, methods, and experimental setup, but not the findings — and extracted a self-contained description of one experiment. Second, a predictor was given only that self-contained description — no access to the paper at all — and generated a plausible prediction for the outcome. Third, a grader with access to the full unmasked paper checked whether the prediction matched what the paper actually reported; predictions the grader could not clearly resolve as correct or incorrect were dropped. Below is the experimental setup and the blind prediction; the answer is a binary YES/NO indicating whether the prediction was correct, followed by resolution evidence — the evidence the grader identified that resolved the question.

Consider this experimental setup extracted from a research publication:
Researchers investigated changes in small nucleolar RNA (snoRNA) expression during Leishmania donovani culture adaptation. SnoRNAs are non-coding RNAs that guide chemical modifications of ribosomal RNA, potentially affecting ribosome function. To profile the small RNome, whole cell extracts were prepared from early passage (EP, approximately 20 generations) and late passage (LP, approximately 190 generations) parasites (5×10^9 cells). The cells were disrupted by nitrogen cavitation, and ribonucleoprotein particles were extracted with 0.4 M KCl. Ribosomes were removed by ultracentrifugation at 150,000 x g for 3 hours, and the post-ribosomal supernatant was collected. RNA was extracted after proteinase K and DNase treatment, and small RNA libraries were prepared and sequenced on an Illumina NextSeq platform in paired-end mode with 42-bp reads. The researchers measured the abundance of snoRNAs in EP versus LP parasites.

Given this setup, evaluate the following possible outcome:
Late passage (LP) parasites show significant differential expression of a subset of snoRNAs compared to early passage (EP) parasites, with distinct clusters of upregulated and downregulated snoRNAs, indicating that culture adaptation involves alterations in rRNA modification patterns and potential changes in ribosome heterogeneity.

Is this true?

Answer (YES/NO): NO